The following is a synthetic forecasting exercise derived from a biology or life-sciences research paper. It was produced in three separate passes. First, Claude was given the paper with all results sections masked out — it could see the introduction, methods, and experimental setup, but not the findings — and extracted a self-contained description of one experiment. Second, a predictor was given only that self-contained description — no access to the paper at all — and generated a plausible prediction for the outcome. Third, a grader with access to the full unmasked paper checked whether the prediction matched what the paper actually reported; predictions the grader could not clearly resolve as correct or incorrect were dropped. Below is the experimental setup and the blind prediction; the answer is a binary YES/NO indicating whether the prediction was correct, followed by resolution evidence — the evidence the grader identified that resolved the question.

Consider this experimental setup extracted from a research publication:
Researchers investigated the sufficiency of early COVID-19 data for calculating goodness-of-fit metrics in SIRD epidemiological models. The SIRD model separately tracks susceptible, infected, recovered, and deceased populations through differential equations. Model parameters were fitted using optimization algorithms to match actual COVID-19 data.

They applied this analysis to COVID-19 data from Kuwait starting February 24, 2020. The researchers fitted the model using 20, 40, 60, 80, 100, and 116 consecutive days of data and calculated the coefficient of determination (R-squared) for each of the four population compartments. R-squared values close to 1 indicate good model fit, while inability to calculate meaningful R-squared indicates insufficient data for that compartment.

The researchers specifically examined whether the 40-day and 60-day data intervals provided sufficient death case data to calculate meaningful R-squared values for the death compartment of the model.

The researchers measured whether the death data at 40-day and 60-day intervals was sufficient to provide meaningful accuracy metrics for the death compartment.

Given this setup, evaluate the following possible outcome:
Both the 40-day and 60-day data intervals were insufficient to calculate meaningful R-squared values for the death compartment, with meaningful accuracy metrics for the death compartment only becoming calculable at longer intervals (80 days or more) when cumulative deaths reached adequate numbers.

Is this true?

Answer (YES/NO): YES